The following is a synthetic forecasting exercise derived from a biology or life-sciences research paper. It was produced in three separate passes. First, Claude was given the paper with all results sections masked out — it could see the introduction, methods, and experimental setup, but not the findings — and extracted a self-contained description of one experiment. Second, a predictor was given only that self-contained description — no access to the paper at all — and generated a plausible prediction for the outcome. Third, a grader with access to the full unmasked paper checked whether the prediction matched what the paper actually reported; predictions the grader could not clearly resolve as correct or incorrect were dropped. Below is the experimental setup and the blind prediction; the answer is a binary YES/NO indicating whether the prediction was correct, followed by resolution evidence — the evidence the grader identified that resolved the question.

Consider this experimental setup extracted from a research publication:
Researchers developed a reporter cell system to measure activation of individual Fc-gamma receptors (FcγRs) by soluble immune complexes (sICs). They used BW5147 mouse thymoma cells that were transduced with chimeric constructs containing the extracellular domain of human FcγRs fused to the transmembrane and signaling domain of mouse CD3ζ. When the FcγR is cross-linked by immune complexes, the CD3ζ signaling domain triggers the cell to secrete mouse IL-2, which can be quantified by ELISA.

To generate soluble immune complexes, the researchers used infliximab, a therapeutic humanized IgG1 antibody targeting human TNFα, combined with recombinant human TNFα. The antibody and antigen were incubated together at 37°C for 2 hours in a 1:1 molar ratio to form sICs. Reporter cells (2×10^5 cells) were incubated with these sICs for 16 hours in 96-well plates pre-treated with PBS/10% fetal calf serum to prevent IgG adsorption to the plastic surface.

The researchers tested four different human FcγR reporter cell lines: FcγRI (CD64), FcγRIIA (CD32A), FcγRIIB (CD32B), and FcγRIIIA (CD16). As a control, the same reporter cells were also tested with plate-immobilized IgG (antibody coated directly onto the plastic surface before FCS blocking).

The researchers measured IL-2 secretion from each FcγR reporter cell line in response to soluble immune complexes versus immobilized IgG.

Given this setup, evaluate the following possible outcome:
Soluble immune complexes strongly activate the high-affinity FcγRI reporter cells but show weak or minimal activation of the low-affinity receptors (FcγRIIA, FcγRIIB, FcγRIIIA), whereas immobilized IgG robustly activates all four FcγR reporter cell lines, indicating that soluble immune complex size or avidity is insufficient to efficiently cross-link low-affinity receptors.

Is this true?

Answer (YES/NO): NO